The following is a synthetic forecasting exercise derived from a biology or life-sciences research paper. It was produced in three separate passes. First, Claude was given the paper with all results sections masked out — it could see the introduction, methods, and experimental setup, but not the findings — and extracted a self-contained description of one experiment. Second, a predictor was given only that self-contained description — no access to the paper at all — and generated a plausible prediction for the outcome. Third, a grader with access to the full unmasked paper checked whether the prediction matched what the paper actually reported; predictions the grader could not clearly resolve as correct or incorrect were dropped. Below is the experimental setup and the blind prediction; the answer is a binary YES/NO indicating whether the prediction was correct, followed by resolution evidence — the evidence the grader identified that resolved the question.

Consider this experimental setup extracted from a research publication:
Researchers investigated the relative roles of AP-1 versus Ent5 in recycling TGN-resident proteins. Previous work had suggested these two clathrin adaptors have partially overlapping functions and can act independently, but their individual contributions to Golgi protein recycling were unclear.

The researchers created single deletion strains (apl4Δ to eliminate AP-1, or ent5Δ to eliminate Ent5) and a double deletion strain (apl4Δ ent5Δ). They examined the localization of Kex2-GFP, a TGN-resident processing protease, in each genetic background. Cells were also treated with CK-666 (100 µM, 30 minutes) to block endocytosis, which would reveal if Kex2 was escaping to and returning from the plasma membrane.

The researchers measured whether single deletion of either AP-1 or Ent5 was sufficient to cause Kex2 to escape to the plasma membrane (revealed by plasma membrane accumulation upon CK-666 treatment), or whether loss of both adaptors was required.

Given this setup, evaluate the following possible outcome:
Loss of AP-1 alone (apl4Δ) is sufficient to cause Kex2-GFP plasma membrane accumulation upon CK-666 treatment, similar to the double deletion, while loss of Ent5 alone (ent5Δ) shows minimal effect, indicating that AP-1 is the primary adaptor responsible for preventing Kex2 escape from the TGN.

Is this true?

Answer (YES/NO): NO